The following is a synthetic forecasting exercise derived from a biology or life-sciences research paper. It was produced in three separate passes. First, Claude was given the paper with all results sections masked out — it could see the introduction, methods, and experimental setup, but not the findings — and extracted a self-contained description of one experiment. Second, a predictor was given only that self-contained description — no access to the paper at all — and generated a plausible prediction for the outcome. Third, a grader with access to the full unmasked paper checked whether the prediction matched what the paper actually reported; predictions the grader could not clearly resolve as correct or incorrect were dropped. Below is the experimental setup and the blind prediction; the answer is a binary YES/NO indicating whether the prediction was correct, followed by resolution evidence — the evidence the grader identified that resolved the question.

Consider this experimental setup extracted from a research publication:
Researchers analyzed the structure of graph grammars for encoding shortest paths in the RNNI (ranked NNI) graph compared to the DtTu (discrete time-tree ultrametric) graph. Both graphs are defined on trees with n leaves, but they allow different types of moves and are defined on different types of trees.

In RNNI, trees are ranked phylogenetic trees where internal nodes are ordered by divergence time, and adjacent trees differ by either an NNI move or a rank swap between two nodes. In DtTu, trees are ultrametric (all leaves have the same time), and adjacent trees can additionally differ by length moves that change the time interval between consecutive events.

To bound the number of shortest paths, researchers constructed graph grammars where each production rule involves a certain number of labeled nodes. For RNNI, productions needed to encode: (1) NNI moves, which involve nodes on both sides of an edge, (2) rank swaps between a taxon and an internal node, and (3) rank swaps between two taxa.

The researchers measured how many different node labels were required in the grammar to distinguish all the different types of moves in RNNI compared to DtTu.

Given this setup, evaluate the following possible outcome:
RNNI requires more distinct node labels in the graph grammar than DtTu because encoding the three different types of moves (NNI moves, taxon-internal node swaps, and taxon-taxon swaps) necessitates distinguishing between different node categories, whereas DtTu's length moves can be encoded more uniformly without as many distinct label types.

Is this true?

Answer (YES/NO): NO